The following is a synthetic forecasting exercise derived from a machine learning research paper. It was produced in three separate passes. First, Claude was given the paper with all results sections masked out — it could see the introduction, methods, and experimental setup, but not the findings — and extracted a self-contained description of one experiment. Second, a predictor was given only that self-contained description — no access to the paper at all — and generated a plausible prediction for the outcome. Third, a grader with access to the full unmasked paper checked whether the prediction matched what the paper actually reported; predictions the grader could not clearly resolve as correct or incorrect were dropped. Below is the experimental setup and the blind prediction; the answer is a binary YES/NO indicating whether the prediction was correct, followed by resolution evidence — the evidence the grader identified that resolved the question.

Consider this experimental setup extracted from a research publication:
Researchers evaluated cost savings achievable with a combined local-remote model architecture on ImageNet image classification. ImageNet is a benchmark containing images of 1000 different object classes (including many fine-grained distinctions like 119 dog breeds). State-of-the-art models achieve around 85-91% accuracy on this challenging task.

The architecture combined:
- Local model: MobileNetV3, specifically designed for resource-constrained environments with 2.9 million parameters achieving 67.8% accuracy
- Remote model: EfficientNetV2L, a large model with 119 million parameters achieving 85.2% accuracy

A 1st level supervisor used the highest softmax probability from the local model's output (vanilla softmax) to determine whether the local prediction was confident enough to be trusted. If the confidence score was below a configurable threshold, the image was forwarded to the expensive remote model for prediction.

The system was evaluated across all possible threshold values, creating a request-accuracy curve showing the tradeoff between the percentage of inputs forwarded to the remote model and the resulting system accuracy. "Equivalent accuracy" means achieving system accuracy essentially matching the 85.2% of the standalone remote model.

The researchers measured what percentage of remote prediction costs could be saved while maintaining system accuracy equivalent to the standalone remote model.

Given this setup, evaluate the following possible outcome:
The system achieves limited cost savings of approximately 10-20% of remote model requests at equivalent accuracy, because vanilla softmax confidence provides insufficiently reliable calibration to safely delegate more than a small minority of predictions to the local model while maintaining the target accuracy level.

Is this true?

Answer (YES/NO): NO